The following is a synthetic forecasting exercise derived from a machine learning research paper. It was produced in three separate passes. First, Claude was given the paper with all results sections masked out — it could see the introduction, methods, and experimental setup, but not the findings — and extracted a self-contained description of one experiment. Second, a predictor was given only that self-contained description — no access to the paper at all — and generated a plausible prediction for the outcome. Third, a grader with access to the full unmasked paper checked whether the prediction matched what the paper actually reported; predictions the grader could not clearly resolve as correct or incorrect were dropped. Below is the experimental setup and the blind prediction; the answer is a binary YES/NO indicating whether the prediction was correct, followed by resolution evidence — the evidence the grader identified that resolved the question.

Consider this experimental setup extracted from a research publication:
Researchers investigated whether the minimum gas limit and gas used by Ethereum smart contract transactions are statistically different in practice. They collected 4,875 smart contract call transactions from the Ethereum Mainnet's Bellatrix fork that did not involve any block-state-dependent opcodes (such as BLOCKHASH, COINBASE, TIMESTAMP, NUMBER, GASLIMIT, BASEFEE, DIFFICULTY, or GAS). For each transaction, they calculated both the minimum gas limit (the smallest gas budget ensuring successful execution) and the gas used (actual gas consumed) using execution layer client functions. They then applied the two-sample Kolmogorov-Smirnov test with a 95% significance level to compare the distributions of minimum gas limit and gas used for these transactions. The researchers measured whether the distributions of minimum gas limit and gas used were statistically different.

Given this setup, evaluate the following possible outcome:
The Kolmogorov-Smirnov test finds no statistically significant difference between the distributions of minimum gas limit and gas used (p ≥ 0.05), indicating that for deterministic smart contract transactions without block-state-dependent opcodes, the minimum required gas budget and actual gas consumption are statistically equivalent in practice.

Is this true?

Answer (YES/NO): NO